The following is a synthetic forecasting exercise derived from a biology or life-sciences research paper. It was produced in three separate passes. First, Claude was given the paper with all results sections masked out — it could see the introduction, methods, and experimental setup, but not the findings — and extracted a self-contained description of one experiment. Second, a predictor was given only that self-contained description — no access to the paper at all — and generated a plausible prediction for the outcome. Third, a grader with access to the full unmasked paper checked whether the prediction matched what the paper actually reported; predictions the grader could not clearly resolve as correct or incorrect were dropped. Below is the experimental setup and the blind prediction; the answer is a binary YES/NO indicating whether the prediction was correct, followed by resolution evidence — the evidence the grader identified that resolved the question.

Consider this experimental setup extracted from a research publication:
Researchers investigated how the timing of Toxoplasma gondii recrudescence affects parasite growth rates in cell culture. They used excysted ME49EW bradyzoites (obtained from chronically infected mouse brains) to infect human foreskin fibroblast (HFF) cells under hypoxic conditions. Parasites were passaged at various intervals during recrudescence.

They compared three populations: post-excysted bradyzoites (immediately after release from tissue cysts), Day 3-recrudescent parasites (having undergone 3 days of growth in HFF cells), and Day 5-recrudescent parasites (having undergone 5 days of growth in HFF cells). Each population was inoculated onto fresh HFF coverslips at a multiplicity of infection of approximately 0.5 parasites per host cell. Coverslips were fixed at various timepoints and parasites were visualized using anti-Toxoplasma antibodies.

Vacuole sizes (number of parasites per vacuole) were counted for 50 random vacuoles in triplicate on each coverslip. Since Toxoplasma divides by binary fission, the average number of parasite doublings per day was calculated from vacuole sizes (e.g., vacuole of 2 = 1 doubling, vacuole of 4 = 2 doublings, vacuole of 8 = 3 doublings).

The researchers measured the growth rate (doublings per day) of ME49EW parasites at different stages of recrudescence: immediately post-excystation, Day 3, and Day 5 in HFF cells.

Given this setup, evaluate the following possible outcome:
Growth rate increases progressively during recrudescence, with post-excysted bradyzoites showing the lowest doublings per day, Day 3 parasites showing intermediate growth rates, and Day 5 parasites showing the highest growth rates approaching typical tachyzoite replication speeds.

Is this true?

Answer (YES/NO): NO